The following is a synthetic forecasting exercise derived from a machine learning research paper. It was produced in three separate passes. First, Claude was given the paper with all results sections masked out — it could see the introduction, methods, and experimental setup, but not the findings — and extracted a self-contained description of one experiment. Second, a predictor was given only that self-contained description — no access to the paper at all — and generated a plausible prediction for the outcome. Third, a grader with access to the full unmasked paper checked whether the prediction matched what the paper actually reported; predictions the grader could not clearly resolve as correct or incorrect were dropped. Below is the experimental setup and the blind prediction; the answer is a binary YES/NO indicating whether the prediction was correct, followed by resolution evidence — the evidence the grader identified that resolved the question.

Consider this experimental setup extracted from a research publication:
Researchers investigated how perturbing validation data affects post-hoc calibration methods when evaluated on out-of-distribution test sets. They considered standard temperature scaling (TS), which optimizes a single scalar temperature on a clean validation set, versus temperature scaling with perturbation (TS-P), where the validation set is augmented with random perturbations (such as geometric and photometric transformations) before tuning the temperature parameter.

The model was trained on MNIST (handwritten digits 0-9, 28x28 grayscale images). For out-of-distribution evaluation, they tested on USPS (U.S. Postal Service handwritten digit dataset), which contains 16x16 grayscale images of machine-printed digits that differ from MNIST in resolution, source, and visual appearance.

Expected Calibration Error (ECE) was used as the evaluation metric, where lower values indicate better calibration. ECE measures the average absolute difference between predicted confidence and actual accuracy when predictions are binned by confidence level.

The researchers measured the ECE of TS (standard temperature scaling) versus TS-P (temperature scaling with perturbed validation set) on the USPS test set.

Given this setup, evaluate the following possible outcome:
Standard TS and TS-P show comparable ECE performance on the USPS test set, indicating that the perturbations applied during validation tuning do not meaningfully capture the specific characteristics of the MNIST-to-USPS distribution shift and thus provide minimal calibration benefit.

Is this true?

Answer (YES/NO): NO